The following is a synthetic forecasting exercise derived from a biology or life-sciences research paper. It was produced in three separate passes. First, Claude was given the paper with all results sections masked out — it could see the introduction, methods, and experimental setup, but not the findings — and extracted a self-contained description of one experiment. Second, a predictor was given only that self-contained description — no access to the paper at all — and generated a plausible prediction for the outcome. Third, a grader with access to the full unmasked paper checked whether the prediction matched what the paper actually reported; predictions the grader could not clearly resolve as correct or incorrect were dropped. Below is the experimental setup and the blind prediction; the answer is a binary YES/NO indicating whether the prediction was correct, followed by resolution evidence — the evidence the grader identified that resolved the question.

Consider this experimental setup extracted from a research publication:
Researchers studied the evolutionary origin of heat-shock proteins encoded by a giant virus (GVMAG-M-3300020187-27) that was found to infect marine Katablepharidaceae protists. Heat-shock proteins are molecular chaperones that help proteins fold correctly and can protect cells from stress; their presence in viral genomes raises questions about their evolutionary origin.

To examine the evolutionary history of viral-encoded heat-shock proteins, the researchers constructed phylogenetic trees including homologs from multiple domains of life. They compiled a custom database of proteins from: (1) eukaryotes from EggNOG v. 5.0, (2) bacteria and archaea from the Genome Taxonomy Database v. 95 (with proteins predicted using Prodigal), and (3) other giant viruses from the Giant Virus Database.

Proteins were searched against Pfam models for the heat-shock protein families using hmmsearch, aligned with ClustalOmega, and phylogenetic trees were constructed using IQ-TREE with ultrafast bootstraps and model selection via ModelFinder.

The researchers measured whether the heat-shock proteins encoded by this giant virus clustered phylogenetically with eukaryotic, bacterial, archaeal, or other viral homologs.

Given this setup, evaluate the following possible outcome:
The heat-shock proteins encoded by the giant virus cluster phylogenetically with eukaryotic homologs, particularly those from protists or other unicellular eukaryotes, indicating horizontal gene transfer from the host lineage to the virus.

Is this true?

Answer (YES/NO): NO